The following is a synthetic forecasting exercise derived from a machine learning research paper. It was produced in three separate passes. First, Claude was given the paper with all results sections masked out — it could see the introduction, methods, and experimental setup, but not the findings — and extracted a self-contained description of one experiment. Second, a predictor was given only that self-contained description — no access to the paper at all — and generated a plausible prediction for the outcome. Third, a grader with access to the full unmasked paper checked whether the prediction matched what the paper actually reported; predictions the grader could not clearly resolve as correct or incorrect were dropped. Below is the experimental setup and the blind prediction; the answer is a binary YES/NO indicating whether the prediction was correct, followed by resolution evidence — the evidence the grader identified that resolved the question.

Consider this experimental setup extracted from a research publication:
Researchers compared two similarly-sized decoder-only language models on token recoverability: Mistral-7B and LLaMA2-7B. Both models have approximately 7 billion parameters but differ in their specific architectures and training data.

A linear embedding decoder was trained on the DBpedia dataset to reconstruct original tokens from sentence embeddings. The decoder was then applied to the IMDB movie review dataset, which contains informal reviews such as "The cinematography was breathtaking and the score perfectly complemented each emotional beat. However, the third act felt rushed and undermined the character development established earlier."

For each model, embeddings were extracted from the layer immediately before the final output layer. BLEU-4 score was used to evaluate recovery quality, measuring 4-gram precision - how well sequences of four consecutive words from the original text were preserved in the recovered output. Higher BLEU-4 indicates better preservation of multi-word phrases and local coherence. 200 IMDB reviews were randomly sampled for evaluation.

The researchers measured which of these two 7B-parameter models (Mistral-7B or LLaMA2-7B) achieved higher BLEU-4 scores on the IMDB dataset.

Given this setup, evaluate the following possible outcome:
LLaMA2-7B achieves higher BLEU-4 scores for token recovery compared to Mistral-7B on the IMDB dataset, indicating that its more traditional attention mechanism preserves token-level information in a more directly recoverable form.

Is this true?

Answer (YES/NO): NO